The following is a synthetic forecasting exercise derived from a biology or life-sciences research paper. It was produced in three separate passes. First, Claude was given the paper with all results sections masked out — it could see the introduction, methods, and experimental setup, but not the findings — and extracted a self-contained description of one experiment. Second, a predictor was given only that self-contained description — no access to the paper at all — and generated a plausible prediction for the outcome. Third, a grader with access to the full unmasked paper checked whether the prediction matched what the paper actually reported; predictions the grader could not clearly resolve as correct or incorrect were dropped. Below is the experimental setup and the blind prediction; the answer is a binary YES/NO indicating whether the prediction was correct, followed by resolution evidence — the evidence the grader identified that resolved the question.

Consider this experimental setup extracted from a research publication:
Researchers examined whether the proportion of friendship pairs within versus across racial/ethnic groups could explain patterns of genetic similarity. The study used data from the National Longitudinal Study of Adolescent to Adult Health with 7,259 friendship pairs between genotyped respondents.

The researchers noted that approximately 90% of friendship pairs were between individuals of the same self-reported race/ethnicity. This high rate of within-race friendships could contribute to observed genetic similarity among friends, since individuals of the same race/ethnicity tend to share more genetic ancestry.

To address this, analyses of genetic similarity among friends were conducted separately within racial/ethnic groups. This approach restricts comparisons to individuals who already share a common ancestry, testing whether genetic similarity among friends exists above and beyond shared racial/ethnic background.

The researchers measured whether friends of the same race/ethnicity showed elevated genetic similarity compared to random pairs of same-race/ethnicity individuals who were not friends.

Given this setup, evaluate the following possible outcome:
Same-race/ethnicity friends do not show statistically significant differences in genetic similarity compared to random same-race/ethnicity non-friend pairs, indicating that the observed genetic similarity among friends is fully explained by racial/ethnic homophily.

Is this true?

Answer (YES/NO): NO